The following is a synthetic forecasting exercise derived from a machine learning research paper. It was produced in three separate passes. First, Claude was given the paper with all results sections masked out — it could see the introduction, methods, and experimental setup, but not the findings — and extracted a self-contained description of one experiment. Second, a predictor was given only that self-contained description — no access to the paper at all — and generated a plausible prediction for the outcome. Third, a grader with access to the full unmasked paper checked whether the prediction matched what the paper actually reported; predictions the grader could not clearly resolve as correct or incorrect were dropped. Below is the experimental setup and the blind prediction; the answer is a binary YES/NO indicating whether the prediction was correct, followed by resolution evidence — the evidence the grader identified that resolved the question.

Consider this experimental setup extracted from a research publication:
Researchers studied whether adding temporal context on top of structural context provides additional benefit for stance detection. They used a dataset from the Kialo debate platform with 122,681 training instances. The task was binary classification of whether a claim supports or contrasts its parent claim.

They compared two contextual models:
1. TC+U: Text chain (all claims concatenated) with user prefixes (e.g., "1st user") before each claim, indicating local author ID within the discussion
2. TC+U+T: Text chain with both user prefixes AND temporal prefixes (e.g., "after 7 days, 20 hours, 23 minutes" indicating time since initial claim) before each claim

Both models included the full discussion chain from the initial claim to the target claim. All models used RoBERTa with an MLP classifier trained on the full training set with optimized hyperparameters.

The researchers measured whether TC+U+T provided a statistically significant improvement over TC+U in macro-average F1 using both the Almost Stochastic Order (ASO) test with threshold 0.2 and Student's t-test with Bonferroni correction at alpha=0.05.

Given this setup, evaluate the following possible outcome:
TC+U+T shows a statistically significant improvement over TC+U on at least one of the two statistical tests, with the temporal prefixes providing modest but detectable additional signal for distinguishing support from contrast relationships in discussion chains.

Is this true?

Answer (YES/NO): NO